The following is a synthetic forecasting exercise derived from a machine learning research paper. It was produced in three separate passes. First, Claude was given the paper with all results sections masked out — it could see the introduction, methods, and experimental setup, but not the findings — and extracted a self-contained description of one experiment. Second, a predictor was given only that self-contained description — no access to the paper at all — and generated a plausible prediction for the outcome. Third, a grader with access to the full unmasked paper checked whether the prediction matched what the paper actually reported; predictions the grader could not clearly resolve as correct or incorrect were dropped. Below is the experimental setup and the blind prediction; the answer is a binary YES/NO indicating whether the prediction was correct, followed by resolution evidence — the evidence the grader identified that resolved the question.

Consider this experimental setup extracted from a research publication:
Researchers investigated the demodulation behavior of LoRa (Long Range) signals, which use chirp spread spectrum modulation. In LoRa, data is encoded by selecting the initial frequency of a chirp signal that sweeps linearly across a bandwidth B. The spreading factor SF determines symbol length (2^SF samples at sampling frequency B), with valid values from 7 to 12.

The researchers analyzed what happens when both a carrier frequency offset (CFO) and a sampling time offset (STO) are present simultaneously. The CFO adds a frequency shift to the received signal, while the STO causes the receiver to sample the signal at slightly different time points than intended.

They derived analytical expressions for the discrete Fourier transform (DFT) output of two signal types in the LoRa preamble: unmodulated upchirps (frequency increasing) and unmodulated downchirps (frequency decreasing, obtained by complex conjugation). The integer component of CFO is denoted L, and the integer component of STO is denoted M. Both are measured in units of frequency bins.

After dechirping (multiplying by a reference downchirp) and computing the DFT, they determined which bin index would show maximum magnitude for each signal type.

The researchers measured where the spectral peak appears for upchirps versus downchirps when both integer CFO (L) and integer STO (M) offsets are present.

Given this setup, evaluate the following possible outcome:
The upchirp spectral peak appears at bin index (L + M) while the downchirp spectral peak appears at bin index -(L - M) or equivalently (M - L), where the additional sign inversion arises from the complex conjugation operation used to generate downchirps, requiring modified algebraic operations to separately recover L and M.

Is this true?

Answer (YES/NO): NO